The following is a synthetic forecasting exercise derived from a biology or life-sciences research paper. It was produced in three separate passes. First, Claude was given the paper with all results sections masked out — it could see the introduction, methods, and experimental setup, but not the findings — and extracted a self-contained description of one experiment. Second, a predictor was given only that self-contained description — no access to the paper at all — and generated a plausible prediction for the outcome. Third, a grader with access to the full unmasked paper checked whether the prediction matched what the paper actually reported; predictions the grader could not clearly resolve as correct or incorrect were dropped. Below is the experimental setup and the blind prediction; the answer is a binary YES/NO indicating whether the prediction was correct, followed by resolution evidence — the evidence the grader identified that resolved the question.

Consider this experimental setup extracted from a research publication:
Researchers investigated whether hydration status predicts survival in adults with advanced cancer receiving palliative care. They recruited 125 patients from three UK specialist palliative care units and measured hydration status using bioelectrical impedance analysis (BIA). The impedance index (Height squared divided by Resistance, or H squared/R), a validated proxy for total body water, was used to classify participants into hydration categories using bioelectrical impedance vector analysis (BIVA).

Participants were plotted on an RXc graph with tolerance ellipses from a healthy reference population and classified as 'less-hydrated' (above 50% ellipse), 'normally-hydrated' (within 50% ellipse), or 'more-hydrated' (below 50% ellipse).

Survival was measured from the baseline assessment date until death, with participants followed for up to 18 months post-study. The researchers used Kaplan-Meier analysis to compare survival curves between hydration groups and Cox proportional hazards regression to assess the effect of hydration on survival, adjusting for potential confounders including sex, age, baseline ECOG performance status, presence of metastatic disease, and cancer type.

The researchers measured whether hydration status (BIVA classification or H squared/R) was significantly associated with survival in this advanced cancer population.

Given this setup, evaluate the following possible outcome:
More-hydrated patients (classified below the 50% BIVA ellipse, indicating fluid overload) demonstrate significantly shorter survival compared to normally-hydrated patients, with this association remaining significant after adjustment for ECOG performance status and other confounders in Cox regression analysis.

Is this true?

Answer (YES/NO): NO